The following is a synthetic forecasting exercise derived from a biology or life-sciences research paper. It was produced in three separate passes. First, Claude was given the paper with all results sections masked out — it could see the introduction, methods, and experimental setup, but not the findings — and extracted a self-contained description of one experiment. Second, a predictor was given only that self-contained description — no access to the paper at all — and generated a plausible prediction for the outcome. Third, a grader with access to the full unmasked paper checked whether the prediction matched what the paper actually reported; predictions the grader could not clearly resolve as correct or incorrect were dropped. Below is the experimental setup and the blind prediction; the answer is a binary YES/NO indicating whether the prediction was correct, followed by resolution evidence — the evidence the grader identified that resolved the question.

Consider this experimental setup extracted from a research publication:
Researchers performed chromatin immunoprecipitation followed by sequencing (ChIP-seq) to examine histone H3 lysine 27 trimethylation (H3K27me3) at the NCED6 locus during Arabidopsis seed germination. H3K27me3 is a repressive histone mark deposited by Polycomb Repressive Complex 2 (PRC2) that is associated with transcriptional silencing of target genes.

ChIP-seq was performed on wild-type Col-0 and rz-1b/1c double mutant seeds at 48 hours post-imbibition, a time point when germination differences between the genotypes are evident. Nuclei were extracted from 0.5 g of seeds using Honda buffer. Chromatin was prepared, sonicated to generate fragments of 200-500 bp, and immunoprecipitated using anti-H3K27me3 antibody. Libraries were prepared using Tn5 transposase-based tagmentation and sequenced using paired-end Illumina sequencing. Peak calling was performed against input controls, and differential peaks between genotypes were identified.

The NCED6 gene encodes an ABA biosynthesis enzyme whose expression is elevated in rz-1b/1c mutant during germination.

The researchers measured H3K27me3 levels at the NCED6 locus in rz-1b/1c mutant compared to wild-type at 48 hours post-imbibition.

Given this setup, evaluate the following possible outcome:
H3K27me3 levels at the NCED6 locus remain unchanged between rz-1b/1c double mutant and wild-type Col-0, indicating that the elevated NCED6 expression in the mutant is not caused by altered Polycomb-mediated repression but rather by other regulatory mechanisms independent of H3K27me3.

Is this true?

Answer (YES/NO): NO